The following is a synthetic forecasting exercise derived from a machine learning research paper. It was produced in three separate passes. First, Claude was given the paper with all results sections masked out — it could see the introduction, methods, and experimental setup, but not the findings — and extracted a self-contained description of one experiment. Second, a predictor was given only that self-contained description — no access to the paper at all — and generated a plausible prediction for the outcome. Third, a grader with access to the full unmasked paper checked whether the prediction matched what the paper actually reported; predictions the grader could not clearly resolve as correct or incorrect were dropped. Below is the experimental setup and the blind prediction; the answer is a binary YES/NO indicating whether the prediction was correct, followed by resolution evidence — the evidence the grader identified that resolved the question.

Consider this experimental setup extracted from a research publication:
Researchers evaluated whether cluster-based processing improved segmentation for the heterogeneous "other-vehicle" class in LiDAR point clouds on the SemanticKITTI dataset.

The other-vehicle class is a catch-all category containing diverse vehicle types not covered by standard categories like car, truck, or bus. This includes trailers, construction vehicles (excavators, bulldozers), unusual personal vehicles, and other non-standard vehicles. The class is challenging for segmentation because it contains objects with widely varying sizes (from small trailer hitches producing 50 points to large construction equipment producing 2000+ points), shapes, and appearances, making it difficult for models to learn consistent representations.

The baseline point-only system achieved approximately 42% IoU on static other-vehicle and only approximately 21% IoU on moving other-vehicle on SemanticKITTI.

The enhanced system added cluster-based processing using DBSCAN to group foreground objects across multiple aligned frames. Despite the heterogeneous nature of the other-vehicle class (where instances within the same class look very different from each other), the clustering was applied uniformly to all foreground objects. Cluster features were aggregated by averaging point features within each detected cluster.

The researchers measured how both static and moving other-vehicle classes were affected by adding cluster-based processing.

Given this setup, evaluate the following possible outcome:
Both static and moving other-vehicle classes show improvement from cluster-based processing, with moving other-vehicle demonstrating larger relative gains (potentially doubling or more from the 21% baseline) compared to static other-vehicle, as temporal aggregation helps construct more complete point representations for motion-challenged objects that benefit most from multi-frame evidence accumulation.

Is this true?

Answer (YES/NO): NO